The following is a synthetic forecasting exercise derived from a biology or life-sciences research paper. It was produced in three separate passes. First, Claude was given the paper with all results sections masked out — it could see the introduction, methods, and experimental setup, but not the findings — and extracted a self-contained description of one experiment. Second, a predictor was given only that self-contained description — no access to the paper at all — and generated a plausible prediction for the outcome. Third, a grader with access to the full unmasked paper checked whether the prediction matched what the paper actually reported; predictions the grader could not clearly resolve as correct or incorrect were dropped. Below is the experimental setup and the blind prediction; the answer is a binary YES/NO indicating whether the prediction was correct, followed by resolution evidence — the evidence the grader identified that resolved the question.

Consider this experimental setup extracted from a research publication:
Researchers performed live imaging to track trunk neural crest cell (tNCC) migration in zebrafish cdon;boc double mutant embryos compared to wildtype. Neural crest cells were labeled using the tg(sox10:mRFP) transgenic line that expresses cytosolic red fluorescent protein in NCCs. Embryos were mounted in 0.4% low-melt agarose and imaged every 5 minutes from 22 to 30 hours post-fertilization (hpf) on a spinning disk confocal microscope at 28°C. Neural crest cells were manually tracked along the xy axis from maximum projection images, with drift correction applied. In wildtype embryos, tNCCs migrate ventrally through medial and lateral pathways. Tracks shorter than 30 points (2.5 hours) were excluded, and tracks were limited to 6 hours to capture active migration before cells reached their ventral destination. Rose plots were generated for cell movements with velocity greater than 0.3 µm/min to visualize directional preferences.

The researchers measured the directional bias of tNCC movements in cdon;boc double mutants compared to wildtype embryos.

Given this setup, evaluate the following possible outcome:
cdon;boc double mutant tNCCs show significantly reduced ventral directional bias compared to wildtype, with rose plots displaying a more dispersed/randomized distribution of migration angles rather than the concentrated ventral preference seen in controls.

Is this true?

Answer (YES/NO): YES